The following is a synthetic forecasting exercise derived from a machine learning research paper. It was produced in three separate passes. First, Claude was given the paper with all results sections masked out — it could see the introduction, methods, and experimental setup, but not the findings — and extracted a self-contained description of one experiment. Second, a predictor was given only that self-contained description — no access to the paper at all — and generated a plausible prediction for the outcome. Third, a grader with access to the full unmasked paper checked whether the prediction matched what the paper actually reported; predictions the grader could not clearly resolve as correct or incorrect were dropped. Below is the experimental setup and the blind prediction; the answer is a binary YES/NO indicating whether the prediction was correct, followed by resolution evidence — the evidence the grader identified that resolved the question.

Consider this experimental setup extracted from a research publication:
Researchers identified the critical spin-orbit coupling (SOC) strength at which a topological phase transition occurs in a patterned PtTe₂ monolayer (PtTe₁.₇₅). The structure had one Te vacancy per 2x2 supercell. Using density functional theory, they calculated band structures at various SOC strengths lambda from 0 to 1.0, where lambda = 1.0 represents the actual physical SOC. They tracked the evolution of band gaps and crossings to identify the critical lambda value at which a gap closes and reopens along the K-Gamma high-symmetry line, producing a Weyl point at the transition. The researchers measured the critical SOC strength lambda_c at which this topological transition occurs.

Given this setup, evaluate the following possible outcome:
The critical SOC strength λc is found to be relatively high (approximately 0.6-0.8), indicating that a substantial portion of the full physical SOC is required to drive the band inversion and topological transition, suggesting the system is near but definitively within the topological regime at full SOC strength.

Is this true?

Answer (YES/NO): NO